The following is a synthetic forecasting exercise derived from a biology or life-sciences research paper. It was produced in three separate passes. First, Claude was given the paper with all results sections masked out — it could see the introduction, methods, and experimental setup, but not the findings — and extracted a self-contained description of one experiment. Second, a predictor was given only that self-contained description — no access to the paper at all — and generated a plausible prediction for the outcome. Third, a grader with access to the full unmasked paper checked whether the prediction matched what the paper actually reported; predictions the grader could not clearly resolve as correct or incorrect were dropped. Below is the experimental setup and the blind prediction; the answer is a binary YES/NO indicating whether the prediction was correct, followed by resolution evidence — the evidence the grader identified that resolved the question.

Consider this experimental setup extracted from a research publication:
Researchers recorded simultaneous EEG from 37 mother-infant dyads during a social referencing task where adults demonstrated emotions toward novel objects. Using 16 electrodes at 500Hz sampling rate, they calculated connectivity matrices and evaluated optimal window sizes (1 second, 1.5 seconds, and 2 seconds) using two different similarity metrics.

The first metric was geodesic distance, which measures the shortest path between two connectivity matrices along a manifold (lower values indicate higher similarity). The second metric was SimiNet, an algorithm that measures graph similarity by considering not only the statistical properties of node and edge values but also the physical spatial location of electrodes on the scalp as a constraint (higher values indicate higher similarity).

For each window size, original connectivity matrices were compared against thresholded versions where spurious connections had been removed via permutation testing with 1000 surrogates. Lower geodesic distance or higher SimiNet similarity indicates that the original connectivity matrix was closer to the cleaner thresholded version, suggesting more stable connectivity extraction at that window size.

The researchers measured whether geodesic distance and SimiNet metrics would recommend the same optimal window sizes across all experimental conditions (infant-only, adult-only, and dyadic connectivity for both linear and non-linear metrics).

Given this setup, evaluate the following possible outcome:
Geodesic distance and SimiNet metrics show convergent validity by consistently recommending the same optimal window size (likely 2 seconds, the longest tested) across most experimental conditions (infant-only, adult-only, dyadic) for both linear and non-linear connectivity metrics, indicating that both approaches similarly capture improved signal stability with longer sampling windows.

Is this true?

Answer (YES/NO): NO